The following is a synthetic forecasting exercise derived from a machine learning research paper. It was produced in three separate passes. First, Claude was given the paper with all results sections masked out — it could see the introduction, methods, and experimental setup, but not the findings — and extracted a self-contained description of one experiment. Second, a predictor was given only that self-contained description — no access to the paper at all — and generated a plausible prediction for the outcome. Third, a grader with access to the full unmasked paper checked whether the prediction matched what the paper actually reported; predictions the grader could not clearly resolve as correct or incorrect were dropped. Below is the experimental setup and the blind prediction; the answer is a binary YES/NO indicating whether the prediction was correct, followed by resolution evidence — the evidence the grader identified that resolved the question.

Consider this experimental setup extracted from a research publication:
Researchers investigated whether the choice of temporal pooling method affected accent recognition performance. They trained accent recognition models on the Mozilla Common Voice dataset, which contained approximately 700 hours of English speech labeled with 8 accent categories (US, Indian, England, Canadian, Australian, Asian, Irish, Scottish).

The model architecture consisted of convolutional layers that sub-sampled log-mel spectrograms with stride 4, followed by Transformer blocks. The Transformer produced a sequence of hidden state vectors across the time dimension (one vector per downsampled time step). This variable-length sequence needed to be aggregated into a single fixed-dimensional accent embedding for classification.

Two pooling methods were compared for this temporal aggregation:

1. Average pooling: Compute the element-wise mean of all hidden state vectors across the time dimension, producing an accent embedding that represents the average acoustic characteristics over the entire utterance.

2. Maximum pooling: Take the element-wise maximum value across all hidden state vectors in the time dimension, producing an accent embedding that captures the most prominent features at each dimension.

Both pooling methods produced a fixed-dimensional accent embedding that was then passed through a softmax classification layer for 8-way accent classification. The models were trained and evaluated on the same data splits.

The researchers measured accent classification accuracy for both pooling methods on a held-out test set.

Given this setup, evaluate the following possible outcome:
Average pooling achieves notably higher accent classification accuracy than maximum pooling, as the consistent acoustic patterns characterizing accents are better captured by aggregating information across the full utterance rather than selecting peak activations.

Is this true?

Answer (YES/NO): NO